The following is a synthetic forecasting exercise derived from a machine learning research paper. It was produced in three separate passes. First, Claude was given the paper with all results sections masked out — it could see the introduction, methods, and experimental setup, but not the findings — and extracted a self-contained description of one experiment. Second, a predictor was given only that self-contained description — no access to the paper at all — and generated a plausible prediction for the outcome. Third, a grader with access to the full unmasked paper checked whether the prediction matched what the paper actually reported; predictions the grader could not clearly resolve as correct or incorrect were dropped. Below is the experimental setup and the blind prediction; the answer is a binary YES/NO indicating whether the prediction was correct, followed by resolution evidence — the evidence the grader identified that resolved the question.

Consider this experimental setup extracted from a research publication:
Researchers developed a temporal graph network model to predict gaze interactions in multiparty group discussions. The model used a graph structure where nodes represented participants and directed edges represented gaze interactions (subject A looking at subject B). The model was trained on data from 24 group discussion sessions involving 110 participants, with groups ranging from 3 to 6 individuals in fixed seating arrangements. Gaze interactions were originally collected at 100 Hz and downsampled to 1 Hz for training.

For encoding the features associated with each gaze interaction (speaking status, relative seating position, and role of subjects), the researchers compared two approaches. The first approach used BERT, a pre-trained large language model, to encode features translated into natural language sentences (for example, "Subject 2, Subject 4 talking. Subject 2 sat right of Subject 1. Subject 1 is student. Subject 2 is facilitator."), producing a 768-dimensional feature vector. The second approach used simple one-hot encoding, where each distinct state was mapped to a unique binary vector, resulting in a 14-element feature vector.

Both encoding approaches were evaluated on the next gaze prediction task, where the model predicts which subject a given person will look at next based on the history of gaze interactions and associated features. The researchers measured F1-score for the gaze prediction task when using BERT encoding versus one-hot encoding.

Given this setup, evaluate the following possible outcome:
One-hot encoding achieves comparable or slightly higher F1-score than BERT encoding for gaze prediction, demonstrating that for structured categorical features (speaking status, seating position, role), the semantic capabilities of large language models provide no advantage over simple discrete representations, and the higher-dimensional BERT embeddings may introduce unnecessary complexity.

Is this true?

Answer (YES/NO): YES